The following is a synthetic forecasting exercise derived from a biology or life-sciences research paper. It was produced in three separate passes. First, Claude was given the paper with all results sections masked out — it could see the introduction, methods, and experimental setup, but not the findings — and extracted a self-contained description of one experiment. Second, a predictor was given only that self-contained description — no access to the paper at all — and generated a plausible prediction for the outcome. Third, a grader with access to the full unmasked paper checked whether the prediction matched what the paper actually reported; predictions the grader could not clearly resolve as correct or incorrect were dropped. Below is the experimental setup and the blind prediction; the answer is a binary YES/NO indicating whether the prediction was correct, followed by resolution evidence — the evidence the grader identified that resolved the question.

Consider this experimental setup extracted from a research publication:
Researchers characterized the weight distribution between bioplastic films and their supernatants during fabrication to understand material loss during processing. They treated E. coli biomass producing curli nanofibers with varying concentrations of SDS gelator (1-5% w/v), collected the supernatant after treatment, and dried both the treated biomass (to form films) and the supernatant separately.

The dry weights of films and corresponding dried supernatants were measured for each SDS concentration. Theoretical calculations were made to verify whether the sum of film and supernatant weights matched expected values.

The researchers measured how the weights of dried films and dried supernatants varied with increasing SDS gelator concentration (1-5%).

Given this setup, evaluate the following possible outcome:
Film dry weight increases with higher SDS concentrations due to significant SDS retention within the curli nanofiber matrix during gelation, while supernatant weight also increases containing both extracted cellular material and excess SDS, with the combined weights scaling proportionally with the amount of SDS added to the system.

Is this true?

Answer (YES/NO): NO